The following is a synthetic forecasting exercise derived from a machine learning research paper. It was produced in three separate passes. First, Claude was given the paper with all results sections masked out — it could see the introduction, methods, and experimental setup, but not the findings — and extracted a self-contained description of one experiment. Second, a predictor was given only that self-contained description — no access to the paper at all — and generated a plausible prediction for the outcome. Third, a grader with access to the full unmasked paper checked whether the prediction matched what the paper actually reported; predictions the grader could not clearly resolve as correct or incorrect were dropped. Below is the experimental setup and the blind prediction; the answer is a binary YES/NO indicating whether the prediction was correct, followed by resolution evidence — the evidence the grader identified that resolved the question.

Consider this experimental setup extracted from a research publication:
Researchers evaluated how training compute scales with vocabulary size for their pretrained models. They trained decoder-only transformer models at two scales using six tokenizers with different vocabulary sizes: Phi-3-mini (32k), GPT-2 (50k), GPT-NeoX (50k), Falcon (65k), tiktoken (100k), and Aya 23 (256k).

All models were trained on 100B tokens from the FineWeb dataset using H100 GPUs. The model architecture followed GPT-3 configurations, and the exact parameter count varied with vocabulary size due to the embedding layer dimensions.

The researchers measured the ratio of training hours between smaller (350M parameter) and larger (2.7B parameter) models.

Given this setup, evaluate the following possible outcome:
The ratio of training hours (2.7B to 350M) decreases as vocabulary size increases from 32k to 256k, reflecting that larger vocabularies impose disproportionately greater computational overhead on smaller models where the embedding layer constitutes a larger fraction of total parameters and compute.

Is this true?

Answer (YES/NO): NO